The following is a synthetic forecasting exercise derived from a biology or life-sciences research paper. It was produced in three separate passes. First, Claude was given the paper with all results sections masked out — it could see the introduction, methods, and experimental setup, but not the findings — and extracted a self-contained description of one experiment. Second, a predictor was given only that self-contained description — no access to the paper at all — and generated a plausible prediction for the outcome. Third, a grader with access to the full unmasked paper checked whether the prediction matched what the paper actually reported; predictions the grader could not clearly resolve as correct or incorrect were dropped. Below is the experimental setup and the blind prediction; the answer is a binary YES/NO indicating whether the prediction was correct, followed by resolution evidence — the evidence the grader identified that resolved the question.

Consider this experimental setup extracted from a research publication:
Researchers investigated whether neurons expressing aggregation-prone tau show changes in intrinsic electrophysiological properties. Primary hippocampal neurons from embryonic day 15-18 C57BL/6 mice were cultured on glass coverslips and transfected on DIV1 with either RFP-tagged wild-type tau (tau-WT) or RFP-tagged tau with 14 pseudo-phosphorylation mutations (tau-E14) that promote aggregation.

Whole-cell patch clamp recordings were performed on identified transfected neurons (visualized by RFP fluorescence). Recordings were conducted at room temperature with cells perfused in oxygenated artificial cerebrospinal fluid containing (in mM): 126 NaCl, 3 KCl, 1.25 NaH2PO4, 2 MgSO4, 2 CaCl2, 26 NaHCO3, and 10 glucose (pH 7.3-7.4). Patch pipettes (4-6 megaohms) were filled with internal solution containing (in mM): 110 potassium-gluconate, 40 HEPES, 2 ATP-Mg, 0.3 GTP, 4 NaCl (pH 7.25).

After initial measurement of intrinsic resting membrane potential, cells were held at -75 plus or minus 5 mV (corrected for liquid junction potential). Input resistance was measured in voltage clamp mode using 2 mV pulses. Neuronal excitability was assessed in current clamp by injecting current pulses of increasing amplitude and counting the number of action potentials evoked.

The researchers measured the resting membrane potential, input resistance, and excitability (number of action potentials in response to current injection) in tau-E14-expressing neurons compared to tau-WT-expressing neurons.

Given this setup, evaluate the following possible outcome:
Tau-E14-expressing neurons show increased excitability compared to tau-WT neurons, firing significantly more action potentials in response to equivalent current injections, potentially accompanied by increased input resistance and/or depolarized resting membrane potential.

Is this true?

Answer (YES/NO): NO